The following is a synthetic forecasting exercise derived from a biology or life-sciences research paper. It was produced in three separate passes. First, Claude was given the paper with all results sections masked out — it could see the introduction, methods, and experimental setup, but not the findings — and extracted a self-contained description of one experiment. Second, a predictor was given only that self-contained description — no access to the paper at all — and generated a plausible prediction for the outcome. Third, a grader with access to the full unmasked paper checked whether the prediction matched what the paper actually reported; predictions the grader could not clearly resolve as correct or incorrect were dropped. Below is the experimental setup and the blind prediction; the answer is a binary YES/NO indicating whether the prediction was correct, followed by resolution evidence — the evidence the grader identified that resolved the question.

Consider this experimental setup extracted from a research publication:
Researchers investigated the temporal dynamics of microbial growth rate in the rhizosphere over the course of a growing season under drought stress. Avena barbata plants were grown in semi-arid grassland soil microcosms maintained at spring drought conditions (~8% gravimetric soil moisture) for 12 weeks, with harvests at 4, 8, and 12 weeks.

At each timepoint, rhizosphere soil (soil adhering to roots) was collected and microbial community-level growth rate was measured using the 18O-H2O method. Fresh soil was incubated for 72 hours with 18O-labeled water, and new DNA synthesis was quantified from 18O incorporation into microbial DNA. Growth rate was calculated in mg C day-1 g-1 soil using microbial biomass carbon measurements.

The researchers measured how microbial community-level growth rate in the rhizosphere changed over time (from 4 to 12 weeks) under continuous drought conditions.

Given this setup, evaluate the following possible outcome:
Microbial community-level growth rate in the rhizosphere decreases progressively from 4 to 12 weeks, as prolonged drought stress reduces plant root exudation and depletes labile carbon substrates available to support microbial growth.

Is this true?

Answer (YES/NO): NO